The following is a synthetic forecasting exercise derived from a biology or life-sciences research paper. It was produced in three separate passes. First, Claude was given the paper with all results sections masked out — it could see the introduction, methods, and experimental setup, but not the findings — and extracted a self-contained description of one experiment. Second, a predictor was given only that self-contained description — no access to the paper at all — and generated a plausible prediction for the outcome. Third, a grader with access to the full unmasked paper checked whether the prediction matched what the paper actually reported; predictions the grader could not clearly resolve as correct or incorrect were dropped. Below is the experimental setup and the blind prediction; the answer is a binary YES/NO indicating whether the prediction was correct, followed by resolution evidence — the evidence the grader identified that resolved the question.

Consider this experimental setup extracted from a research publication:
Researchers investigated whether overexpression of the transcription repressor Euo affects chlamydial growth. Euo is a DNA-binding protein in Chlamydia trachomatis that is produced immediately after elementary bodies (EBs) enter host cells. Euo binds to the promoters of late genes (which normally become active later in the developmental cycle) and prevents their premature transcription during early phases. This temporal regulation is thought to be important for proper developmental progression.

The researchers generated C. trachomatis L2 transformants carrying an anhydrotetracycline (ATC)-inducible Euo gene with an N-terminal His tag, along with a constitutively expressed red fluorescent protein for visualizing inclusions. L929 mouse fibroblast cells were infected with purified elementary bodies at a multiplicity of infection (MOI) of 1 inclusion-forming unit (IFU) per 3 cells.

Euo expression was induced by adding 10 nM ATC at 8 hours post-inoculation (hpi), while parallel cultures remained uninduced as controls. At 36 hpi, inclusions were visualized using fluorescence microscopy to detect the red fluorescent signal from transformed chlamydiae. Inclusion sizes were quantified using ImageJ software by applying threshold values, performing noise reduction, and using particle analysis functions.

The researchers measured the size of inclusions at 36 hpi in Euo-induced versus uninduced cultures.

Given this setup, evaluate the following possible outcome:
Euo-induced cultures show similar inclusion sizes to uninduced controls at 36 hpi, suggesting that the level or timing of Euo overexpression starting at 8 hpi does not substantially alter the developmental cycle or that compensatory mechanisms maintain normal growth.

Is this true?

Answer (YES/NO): NO